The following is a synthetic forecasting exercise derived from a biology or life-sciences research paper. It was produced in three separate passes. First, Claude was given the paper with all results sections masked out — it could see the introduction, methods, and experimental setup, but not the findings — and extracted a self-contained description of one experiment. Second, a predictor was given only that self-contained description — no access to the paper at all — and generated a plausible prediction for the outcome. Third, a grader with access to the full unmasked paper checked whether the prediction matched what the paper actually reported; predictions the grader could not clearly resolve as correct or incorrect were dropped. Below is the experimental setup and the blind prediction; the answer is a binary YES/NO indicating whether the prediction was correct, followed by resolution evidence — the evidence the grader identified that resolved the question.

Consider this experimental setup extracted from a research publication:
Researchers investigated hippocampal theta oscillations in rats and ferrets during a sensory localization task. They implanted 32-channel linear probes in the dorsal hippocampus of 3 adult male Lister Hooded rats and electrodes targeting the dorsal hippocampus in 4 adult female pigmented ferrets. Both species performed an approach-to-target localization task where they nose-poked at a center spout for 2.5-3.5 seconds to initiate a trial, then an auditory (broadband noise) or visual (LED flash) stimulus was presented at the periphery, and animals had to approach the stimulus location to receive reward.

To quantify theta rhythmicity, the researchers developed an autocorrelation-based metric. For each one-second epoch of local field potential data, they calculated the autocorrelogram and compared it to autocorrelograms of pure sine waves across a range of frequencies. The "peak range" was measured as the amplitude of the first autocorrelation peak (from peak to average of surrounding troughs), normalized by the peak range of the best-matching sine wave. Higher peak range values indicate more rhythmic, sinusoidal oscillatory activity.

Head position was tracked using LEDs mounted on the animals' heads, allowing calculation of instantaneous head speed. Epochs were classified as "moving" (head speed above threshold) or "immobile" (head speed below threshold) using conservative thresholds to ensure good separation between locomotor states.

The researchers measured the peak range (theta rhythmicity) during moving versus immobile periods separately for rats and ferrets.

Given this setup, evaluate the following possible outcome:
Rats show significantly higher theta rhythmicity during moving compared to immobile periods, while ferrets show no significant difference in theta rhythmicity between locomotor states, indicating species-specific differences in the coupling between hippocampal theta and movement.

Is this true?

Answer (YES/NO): NO